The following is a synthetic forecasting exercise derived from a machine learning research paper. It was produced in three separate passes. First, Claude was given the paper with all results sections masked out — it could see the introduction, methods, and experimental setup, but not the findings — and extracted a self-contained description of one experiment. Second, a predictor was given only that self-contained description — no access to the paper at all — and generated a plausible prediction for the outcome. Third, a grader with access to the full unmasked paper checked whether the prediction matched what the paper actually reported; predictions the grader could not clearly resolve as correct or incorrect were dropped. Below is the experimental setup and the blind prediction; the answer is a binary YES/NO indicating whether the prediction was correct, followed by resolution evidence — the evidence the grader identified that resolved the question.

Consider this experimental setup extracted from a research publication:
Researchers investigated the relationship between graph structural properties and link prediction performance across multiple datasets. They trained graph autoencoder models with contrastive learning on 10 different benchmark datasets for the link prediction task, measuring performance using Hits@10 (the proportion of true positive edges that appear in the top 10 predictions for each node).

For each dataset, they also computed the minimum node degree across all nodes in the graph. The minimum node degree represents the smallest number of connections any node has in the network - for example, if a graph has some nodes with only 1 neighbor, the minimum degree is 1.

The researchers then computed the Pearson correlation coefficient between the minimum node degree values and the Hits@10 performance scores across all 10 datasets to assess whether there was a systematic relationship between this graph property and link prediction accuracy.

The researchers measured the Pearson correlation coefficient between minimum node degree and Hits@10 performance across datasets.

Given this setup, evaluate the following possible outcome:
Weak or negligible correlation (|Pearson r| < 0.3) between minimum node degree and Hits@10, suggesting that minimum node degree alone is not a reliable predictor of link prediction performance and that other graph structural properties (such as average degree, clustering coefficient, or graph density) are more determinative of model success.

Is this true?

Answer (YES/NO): NO